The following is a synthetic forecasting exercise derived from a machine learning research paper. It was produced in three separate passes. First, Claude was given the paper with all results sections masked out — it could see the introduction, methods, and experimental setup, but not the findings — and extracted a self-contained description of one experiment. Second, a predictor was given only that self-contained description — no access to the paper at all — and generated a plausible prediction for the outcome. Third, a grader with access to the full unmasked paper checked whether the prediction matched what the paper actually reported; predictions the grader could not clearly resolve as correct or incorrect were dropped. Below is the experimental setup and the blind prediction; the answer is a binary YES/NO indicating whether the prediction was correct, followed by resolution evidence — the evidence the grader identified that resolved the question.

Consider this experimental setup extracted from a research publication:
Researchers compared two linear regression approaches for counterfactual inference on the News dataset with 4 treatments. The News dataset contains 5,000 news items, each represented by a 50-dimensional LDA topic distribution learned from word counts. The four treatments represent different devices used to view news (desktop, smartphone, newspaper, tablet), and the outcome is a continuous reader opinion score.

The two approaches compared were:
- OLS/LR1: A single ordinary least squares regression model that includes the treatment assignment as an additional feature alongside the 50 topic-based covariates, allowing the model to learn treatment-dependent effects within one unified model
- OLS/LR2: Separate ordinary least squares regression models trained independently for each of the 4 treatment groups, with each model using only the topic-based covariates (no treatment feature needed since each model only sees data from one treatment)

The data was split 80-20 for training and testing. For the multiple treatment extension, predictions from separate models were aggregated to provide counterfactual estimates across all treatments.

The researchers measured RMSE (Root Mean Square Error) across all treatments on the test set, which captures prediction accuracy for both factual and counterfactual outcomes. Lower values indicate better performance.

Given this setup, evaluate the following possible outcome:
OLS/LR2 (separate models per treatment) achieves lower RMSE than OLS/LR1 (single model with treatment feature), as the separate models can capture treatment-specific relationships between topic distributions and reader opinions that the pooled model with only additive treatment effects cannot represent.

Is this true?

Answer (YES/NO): NO